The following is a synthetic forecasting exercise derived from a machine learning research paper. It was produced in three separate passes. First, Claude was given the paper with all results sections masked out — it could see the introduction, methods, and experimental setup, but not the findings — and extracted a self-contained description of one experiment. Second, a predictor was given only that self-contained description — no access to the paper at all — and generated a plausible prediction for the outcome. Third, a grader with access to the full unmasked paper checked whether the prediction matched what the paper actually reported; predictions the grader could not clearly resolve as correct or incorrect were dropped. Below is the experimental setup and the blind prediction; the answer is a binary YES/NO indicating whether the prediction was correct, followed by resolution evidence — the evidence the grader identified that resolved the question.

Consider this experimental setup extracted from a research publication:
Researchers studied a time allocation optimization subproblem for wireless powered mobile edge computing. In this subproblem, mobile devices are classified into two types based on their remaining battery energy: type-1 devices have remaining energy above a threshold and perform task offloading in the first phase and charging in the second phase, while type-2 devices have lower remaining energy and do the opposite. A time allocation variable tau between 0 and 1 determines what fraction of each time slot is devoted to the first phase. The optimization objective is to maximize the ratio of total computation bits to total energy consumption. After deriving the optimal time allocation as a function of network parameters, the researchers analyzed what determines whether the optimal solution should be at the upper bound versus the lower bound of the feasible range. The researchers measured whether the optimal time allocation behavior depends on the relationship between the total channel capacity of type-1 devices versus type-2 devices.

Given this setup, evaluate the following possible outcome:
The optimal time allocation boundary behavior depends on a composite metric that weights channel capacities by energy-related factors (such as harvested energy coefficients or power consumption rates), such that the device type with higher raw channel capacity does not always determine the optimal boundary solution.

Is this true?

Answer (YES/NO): NO